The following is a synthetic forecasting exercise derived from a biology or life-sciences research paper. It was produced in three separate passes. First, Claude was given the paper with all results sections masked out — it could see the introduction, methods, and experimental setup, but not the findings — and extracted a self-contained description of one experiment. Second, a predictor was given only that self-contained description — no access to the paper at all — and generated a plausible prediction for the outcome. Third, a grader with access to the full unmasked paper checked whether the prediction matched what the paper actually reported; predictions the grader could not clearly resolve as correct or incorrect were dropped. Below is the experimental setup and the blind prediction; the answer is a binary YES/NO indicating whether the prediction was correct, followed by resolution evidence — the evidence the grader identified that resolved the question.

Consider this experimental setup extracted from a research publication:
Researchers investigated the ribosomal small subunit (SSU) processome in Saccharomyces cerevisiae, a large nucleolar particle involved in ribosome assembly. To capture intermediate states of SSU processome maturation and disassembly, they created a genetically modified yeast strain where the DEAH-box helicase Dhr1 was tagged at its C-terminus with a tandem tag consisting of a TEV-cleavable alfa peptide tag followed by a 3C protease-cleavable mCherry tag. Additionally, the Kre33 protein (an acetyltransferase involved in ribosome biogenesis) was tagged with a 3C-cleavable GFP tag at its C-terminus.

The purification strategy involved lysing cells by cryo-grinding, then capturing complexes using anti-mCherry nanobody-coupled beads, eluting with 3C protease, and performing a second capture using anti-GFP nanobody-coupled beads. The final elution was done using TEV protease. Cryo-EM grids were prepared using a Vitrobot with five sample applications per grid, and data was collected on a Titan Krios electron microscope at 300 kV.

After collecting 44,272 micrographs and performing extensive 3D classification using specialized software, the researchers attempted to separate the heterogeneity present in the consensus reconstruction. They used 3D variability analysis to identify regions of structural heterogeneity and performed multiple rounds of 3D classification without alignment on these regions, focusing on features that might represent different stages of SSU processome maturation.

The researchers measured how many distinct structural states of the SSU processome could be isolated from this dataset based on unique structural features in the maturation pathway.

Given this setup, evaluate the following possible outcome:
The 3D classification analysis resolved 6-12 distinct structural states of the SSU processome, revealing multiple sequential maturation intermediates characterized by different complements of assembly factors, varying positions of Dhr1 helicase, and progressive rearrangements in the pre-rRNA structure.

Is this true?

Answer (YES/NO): YES